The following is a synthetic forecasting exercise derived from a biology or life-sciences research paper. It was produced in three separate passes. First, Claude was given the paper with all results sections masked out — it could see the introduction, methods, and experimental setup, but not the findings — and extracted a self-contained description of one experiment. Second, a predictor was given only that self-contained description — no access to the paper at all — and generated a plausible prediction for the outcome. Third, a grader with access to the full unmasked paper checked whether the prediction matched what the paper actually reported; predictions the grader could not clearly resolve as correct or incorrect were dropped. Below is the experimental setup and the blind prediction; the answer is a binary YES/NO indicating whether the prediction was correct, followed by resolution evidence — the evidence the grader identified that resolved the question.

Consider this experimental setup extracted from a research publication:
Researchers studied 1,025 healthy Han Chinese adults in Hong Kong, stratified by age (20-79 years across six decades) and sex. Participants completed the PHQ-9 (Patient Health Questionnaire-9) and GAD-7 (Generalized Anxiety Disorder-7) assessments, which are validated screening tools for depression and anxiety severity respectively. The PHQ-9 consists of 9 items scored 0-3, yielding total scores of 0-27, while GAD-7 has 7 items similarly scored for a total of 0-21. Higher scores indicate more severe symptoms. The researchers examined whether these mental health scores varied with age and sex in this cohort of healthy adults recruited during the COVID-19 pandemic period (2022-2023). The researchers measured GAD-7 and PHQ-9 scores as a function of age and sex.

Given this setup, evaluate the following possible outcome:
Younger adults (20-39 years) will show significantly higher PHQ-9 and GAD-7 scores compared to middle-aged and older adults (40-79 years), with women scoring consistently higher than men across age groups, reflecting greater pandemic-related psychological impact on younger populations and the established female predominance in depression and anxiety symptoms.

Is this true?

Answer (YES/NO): NO